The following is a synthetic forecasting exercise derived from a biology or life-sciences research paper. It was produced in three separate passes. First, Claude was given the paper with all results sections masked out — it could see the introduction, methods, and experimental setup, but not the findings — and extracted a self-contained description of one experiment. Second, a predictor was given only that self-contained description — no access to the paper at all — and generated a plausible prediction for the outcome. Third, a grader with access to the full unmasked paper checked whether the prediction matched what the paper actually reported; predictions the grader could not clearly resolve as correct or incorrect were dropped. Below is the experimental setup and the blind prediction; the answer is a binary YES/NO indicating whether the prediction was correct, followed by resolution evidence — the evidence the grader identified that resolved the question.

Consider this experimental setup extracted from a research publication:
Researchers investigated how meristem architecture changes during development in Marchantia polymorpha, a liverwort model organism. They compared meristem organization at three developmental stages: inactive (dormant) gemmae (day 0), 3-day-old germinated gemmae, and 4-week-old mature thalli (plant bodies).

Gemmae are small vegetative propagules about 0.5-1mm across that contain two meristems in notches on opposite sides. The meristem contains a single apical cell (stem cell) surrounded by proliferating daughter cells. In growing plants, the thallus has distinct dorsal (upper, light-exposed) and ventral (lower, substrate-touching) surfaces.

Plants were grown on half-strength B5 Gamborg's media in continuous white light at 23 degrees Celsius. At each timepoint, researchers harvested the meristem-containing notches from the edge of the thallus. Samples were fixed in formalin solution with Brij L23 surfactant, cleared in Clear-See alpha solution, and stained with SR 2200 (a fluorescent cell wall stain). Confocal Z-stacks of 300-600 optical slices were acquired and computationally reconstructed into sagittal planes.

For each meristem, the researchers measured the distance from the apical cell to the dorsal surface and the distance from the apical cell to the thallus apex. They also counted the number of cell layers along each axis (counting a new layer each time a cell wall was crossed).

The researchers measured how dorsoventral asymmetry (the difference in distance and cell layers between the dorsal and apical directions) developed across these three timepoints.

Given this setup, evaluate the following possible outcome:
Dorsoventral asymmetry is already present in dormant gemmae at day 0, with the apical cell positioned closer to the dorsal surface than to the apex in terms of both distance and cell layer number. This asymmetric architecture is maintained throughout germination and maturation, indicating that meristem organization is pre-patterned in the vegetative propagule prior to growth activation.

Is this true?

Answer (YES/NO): NO